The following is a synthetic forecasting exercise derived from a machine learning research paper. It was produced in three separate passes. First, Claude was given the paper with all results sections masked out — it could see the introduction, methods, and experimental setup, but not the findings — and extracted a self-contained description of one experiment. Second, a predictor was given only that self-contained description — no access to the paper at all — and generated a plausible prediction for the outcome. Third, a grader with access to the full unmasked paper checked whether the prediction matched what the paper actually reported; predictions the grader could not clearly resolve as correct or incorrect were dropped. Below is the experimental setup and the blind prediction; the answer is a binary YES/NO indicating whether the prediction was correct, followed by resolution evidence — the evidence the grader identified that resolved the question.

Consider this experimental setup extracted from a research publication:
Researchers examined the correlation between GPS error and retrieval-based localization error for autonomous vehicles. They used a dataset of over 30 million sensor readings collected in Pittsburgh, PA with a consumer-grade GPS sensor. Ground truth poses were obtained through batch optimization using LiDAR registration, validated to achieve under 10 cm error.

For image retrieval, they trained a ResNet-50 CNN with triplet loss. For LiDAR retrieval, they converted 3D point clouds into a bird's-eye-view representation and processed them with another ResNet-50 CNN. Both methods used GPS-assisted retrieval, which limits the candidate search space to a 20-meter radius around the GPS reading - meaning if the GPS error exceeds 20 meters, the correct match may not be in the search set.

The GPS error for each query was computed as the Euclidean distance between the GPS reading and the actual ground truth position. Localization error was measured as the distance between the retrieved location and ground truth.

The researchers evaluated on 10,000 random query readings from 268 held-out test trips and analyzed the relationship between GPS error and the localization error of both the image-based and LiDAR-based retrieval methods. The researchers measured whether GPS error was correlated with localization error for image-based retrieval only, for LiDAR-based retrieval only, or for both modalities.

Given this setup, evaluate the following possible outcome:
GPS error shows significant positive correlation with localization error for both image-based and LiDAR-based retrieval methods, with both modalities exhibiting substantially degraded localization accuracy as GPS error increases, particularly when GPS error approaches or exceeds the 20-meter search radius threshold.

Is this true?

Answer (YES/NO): YES